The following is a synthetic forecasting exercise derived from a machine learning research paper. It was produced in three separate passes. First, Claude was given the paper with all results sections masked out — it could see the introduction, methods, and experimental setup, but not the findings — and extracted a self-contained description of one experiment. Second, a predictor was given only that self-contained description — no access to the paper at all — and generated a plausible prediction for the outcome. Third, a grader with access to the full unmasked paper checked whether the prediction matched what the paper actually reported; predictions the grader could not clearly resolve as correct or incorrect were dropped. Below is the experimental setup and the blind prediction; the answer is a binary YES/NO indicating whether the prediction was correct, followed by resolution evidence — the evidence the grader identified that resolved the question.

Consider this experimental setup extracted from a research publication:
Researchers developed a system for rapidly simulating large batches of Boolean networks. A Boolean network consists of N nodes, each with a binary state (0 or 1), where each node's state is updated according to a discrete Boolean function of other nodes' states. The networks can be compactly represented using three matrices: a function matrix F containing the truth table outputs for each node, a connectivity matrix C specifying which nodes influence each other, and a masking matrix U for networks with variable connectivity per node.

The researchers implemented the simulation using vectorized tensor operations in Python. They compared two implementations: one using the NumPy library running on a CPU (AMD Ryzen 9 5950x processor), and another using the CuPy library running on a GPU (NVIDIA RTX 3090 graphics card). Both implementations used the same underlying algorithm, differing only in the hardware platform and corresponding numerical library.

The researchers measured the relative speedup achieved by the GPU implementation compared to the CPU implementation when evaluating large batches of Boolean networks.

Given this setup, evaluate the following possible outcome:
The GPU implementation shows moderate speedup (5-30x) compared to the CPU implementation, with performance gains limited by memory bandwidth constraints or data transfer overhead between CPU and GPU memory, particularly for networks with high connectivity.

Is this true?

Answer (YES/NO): NO